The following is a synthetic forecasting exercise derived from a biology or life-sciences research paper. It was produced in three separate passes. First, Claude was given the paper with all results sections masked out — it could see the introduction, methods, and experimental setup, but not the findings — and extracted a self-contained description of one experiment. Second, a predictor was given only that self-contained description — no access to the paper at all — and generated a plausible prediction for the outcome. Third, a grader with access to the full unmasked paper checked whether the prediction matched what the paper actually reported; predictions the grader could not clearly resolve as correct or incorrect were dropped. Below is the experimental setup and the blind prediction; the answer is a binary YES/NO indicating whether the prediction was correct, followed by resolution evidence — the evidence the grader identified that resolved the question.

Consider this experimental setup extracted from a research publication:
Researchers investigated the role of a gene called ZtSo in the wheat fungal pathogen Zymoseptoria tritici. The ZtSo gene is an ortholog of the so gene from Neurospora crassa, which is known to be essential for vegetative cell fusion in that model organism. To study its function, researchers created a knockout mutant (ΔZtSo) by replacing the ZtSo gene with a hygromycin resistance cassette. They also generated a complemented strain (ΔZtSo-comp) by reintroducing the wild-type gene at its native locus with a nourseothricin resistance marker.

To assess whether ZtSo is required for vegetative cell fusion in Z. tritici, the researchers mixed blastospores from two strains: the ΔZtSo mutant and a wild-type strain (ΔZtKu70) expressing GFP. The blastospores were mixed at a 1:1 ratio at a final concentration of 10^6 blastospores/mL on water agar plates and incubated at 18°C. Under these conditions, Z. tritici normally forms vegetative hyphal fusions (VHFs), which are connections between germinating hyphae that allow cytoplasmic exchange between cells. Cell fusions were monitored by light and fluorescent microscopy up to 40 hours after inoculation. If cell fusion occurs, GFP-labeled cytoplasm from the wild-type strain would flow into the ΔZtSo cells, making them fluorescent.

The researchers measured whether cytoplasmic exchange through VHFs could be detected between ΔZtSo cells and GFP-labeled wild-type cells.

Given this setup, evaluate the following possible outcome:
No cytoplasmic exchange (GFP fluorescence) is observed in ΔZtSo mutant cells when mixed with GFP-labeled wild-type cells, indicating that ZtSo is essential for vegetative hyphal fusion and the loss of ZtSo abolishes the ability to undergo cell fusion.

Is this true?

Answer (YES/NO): YES